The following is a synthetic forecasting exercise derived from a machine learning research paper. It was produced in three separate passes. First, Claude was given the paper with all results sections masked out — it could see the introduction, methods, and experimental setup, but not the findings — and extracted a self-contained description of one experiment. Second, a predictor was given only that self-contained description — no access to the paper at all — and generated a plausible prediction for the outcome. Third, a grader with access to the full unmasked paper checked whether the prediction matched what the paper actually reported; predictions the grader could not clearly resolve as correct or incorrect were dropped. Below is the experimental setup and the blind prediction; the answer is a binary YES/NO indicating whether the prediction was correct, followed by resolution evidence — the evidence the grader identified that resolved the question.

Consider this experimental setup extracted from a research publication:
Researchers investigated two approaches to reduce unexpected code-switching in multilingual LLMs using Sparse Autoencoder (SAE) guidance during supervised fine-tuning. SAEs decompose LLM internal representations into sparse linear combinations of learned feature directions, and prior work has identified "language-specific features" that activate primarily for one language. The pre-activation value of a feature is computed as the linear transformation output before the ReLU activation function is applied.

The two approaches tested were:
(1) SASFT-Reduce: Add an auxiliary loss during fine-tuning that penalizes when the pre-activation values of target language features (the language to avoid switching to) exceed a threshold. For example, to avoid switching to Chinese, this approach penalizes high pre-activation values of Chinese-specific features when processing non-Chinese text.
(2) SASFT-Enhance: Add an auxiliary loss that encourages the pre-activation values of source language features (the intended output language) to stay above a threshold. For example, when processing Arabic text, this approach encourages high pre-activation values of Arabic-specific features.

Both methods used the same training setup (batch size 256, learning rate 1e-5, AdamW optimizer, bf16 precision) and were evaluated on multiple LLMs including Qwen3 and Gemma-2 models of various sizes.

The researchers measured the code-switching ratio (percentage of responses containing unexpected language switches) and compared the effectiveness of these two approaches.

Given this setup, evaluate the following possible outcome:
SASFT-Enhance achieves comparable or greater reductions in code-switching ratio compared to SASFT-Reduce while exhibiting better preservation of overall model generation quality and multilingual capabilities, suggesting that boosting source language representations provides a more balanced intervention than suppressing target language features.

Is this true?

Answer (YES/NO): NO